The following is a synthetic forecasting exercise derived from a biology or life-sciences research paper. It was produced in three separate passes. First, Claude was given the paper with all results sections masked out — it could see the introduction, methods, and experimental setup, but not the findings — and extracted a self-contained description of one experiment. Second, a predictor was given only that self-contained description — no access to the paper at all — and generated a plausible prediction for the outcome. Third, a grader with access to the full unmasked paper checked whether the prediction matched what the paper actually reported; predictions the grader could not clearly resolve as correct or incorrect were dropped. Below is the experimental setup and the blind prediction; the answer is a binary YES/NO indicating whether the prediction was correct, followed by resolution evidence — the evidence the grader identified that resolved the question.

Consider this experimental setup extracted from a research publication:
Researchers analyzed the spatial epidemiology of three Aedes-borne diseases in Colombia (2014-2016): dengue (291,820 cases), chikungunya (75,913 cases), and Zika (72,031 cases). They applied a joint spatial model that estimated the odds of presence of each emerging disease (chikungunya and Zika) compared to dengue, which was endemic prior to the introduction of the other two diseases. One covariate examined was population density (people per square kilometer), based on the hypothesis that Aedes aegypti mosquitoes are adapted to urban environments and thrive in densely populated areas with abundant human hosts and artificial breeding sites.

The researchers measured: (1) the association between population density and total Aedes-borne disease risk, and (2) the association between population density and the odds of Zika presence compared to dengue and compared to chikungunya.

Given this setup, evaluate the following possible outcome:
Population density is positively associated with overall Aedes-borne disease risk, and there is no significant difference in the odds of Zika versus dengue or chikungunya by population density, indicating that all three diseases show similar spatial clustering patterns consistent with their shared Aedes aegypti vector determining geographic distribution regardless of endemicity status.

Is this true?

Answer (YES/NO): NO